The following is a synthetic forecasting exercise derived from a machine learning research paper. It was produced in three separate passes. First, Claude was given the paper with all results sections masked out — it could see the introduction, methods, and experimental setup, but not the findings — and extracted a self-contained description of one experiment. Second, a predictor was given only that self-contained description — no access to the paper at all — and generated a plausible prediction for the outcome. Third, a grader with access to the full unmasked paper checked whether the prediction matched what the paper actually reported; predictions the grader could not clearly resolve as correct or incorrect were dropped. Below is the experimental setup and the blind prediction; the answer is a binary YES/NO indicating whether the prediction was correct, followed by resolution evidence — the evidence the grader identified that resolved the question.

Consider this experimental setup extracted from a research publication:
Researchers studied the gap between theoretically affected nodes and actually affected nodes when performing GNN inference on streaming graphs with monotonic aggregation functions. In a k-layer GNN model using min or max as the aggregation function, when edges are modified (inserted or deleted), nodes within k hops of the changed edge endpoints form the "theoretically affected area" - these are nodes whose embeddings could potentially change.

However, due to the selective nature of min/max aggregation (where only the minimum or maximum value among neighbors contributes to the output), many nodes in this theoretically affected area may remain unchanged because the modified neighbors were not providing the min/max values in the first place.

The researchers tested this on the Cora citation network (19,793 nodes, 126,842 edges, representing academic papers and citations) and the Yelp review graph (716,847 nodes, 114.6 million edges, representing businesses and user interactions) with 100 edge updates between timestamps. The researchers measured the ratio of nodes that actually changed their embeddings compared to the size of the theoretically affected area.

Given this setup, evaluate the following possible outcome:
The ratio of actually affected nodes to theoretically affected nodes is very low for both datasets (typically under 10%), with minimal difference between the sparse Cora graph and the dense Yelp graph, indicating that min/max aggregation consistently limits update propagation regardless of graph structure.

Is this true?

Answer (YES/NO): YES